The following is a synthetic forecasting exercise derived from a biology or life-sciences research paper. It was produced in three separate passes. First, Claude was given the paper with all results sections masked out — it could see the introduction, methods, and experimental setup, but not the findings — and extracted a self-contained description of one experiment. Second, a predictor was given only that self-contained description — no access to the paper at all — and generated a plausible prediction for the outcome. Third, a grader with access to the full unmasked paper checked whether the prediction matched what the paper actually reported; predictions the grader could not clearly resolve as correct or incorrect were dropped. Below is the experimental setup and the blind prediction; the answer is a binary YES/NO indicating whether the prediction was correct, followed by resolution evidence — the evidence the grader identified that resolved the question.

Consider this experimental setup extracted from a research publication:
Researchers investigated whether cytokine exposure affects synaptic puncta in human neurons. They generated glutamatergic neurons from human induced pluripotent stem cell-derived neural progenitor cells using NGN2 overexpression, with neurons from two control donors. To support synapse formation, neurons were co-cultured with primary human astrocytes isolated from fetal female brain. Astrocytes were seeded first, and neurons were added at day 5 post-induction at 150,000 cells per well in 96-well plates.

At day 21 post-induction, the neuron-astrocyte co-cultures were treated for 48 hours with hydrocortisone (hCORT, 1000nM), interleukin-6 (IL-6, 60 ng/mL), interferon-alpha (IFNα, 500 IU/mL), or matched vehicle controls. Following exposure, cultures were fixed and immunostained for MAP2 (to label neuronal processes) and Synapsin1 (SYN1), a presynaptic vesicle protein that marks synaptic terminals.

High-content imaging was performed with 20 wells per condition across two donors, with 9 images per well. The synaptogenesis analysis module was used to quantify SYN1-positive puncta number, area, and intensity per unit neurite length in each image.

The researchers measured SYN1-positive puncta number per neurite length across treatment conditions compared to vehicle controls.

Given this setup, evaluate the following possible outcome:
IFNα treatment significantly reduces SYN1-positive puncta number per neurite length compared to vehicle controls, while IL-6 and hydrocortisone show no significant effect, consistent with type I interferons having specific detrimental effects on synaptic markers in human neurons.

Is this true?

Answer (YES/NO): NO